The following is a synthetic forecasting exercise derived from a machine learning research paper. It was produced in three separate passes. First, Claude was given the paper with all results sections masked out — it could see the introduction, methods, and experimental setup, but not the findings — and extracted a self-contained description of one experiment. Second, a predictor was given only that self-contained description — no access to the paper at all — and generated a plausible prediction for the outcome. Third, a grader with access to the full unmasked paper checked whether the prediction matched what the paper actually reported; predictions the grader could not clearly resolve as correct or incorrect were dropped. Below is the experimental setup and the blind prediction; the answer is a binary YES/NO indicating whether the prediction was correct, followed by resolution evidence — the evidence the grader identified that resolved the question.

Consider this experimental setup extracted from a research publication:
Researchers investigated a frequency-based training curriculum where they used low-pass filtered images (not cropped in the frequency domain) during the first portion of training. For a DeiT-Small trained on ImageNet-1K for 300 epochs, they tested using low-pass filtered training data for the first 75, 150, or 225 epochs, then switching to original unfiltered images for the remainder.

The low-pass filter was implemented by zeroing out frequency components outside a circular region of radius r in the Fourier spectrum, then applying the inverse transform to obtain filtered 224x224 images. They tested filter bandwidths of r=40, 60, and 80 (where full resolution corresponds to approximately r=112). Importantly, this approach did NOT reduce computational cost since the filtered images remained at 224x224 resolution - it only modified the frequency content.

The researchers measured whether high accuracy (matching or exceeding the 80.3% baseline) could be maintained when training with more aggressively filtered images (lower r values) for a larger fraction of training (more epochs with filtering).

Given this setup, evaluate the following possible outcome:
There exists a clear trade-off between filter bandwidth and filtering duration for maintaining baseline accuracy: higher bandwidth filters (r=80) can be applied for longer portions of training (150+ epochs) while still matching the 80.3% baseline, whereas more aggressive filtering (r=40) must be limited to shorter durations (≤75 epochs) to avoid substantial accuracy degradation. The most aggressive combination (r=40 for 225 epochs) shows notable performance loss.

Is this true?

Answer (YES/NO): NO